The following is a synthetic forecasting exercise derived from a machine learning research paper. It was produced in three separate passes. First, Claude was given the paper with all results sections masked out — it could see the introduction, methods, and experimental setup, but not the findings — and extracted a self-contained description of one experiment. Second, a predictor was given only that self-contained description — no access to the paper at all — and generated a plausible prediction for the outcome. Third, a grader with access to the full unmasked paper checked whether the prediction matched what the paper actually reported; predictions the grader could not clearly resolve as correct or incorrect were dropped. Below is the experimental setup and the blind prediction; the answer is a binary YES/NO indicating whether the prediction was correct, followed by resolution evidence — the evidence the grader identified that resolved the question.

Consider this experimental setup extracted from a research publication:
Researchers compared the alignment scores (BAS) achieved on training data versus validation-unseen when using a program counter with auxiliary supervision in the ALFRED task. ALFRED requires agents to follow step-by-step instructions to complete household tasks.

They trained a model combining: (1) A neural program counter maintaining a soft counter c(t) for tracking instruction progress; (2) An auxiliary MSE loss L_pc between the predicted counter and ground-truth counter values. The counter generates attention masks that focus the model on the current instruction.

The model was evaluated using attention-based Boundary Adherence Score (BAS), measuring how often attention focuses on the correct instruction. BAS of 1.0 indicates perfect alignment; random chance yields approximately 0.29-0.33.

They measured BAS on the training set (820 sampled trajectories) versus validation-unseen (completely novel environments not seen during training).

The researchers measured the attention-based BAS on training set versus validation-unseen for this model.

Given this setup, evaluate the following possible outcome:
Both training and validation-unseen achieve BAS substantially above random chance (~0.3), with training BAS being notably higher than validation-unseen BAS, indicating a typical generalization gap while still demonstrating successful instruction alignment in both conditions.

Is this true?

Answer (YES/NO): YES